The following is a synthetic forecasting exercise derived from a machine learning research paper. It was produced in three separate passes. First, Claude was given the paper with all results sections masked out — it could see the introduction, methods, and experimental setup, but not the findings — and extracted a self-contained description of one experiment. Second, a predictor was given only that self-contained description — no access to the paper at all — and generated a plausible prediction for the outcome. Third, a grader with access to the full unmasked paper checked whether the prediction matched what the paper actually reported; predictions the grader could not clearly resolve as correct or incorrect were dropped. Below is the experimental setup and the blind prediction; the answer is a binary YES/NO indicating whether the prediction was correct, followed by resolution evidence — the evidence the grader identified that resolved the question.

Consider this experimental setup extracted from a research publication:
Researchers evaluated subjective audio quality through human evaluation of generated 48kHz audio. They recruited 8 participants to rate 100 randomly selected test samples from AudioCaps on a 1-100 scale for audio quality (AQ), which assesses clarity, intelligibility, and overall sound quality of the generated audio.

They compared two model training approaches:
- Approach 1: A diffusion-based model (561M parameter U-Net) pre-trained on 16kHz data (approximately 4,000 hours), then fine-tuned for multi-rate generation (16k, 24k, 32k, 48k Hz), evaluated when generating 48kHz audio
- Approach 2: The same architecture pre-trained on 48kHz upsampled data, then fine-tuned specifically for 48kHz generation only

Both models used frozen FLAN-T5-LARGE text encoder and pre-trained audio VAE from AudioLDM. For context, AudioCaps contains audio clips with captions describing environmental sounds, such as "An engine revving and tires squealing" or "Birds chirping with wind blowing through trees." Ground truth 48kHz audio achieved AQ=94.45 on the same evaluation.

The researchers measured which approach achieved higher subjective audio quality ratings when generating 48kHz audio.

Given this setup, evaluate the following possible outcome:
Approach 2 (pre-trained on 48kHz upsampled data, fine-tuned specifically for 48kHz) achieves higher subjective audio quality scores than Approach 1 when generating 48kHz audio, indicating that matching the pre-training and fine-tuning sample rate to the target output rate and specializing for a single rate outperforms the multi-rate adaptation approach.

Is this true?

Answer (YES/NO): NO